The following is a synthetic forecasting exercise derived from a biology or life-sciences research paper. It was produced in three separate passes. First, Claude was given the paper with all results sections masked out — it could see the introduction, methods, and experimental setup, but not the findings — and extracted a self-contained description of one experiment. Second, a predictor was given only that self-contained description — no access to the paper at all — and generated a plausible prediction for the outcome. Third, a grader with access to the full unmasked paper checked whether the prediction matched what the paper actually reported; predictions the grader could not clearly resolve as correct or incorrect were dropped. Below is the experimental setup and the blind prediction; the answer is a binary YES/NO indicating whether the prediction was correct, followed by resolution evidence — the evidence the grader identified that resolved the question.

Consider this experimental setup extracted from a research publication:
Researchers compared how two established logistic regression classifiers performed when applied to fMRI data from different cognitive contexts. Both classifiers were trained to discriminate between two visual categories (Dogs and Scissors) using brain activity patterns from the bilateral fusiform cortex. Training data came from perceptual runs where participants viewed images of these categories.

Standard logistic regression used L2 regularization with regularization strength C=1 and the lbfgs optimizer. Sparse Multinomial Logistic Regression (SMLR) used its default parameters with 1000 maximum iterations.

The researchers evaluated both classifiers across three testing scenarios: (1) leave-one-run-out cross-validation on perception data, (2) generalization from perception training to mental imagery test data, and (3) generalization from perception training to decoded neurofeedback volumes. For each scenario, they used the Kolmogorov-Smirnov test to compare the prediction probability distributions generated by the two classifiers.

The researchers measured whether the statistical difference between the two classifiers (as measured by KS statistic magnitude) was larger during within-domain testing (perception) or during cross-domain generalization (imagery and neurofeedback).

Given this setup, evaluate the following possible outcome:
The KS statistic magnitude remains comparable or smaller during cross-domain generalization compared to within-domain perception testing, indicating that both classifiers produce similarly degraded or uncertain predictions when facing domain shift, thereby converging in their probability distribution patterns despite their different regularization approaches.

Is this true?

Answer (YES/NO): YES